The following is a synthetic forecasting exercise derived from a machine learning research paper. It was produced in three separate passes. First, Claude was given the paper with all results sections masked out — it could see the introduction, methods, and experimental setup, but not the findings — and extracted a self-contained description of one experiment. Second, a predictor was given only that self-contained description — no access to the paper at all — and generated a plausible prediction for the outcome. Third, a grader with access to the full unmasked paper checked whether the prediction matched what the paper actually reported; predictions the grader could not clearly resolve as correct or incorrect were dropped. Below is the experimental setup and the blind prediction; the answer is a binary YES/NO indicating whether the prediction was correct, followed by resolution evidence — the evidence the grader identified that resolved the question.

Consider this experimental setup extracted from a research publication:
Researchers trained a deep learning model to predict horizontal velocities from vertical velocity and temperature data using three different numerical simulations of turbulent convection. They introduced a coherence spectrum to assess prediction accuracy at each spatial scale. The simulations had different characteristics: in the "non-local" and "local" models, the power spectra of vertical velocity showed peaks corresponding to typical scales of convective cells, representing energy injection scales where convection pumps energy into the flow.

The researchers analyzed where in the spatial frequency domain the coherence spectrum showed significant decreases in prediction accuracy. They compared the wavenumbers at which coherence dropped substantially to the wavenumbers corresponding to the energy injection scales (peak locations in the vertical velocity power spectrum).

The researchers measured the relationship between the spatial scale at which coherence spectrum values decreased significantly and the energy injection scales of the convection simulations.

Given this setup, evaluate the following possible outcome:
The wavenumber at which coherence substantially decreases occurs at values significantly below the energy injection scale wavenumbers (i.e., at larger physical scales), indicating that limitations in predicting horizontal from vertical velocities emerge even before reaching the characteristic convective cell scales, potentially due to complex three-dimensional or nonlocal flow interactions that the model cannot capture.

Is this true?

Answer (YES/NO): NO